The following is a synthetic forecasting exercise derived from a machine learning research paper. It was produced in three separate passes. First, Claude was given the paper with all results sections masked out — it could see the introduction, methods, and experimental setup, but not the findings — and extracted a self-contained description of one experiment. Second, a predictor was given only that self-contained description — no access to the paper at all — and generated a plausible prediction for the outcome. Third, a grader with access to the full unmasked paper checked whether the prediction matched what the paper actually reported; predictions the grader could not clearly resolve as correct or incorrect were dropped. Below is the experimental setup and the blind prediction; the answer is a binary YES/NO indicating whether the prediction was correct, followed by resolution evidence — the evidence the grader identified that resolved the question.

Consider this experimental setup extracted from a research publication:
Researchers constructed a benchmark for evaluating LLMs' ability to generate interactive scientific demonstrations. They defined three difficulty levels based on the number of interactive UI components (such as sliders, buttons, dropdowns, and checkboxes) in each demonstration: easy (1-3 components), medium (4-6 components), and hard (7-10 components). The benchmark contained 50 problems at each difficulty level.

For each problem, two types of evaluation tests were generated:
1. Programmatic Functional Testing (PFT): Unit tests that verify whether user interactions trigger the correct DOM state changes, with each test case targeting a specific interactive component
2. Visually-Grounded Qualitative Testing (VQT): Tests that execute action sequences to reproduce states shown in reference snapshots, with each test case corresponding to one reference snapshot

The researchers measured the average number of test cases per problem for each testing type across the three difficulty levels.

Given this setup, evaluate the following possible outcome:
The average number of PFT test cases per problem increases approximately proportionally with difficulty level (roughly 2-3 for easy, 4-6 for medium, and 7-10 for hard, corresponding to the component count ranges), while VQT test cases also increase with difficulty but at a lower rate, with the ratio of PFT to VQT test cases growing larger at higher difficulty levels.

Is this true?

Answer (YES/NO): NO